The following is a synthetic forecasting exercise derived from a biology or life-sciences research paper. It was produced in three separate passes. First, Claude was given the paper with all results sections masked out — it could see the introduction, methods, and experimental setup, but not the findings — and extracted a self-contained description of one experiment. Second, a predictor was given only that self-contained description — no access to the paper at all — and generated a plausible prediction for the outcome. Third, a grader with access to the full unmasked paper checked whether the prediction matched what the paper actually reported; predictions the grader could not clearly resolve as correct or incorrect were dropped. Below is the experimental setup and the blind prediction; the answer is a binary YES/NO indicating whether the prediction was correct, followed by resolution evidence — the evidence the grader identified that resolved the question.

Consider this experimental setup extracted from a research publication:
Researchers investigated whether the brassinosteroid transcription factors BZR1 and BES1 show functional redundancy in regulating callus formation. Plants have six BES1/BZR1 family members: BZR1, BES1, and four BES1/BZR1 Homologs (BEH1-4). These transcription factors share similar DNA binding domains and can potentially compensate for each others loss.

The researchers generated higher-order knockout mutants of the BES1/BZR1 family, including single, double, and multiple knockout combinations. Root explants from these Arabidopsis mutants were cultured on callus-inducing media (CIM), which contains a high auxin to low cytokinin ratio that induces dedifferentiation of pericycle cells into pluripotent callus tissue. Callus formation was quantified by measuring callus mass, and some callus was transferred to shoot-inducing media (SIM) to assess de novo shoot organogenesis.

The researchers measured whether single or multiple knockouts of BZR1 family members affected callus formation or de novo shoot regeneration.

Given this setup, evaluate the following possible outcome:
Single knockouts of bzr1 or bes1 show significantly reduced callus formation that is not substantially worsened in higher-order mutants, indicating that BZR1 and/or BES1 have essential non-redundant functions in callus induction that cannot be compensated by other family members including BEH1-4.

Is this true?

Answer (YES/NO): NO